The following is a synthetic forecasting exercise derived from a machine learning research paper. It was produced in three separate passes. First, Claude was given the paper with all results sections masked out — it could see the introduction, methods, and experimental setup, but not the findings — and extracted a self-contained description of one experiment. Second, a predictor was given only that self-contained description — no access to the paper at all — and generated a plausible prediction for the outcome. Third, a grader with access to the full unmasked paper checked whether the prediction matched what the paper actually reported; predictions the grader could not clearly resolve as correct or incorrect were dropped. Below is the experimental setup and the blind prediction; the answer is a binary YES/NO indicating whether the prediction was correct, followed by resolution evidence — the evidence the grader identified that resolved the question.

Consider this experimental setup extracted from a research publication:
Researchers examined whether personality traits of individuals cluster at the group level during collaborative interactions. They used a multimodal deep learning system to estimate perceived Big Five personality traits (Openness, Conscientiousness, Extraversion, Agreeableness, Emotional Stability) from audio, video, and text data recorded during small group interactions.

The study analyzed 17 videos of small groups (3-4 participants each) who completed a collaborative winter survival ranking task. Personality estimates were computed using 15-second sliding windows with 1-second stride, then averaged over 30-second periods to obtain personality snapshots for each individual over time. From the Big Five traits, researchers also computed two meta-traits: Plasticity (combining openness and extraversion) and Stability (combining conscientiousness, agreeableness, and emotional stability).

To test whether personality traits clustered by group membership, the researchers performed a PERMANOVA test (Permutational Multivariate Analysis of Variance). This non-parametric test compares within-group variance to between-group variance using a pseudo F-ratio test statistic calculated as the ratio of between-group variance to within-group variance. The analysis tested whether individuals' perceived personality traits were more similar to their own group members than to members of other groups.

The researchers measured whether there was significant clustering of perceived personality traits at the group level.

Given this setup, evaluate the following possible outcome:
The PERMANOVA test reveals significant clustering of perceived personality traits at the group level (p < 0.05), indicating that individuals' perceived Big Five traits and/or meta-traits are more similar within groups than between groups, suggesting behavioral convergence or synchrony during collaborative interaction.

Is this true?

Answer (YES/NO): YES